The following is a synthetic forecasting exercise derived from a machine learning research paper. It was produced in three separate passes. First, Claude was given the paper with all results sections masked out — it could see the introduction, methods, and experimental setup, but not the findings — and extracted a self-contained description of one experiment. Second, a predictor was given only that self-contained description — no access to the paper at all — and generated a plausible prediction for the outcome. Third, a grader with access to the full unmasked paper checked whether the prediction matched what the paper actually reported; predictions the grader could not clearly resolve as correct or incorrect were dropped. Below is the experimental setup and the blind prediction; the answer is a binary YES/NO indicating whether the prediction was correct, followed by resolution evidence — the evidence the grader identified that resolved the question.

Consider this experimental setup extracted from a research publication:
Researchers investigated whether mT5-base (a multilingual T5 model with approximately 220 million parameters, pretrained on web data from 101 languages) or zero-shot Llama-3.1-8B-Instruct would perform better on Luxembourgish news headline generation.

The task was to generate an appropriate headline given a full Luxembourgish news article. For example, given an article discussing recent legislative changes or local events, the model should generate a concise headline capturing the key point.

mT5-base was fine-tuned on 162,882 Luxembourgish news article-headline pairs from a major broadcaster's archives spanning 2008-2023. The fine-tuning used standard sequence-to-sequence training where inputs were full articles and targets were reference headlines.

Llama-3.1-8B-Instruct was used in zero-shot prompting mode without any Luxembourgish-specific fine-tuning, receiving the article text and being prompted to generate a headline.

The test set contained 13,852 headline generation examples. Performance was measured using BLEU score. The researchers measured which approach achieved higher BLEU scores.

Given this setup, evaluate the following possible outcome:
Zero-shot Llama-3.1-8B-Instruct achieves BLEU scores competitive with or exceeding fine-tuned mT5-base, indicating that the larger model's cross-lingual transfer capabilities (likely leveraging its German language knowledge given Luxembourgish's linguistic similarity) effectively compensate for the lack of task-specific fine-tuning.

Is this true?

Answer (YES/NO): NO